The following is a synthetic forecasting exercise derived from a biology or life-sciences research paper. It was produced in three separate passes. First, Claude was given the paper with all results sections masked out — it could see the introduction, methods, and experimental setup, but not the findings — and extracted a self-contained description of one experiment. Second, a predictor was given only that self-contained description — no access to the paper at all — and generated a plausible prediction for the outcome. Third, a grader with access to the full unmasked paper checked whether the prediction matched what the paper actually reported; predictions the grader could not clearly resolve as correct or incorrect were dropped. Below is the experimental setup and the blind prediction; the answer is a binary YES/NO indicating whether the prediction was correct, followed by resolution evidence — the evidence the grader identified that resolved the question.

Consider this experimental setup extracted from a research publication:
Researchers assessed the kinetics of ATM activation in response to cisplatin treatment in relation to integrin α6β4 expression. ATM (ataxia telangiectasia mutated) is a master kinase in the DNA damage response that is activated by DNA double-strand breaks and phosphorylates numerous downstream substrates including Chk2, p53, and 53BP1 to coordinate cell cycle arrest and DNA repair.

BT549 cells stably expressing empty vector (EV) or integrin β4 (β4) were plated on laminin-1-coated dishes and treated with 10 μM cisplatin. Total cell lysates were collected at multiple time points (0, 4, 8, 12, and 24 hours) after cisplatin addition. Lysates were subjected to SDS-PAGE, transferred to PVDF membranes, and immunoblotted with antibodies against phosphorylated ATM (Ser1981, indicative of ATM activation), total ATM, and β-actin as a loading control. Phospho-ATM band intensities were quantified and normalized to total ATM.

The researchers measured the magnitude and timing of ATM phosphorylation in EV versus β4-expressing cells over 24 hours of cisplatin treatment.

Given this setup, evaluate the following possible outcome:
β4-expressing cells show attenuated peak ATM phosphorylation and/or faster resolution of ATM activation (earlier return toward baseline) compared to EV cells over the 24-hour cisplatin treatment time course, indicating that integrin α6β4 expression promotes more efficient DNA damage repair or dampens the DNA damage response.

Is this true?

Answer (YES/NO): NO